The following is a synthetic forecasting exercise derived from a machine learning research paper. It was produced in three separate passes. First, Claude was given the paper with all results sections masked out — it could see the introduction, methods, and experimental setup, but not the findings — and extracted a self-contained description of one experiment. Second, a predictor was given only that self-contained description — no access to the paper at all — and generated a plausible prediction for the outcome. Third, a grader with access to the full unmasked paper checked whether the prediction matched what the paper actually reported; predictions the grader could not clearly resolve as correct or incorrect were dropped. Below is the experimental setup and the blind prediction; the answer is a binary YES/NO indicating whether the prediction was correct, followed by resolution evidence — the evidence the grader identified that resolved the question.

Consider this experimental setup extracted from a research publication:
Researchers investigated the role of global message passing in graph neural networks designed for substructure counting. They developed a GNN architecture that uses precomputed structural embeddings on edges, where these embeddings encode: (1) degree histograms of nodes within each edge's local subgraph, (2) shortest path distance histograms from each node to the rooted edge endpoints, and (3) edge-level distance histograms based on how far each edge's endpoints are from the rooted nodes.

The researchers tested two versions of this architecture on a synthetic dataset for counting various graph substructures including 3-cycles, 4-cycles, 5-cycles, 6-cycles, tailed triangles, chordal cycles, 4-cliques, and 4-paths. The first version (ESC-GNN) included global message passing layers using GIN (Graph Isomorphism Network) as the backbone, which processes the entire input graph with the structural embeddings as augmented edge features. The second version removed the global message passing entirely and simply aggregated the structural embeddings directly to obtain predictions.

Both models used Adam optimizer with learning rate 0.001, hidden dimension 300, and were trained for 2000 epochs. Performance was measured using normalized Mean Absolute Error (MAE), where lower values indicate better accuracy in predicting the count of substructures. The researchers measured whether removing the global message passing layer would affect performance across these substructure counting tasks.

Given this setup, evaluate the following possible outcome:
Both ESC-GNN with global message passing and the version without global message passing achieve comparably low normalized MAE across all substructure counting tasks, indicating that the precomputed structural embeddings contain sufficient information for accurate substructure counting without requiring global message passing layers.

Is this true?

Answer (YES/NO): NO